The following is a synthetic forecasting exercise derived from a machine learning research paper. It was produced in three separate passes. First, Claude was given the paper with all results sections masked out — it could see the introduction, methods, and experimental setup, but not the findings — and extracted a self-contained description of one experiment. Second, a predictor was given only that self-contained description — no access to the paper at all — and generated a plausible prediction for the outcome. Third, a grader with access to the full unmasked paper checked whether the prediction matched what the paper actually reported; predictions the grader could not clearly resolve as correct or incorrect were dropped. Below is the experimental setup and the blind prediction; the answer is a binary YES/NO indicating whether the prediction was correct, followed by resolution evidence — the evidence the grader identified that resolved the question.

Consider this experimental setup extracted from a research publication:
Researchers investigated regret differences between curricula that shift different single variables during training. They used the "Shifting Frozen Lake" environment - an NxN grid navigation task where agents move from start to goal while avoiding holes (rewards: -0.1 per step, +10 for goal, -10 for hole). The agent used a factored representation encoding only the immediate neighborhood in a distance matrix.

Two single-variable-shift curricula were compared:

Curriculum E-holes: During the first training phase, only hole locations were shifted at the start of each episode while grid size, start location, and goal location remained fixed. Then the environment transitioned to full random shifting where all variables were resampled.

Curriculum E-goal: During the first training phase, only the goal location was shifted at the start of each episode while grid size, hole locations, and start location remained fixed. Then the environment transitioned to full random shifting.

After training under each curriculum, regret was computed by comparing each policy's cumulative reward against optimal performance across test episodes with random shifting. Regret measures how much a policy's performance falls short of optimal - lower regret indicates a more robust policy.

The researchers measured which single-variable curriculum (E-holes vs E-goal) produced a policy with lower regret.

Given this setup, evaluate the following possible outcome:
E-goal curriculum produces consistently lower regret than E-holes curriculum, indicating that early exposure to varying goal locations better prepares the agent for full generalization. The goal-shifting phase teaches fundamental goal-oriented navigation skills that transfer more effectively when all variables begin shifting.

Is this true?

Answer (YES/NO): NO